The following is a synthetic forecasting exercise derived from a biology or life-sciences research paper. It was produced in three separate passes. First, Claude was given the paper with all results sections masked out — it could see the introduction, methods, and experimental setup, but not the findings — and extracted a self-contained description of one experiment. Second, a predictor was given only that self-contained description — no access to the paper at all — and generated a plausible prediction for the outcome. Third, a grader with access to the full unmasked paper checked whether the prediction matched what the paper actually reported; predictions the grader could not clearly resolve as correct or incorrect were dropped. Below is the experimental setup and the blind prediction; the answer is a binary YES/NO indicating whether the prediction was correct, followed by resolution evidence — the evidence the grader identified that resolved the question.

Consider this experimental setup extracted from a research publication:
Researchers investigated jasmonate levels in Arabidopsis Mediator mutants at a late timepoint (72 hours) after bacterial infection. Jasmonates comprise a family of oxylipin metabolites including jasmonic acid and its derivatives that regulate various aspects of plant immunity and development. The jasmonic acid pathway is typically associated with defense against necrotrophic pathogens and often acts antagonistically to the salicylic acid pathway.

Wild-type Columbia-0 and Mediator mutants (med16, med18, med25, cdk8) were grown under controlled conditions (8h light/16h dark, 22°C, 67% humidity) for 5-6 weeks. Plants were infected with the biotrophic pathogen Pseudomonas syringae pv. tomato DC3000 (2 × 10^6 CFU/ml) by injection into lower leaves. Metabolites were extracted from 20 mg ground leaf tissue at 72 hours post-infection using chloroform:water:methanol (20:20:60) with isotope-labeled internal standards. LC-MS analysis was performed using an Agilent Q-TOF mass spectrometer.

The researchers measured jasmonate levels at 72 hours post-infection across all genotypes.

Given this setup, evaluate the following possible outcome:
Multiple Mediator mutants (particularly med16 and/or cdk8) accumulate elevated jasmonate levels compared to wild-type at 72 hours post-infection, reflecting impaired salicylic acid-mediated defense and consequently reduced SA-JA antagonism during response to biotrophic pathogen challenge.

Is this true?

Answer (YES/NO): YES